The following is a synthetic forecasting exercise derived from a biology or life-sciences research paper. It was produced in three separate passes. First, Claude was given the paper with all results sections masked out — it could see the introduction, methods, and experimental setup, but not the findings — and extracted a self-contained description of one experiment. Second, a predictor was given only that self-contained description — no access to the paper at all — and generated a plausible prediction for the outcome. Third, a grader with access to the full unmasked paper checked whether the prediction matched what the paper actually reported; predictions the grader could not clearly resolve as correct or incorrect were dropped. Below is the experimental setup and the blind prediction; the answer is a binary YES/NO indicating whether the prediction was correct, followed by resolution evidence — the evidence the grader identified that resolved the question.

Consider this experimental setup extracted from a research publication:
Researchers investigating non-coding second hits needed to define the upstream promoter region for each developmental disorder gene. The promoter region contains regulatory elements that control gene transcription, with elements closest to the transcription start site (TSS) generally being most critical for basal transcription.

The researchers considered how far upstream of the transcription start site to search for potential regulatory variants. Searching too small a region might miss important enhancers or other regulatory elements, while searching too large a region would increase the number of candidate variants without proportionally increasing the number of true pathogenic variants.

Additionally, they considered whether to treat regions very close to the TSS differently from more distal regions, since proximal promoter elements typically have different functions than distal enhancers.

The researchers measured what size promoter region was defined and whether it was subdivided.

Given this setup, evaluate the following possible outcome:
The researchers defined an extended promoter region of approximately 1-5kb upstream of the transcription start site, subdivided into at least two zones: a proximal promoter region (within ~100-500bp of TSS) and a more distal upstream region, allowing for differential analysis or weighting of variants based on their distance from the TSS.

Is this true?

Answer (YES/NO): YES